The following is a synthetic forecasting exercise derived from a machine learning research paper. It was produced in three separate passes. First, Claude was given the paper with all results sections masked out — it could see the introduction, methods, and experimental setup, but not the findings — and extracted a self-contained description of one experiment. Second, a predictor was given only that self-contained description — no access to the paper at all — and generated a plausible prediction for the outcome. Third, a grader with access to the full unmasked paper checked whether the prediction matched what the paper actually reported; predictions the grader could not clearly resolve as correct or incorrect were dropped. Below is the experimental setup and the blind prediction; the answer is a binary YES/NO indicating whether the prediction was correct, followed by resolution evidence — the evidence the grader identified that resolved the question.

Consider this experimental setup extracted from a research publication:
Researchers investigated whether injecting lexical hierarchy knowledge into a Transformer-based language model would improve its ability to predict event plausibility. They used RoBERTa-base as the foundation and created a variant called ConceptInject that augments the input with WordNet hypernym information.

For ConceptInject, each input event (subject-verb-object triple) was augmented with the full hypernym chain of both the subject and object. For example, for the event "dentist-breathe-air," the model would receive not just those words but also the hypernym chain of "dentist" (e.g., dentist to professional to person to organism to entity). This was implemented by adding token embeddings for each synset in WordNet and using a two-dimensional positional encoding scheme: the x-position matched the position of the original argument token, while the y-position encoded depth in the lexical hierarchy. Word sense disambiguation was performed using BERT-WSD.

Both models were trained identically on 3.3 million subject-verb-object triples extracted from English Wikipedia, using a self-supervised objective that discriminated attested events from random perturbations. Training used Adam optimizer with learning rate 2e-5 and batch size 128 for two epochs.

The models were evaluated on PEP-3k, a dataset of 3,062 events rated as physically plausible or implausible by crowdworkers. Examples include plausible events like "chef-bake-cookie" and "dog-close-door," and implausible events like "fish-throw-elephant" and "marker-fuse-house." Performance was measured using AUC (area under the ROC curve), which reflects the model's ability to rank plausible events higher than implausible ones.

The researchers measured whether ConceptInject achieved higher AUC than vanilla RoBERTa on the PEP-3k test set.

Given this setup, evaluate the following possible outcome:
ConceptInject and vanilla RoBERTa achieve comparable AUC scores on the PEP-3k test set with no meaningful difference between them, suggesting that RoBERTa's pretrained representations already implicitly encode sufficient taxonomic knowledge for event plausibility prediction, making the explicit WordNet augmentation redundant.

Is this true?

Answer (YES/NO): YES